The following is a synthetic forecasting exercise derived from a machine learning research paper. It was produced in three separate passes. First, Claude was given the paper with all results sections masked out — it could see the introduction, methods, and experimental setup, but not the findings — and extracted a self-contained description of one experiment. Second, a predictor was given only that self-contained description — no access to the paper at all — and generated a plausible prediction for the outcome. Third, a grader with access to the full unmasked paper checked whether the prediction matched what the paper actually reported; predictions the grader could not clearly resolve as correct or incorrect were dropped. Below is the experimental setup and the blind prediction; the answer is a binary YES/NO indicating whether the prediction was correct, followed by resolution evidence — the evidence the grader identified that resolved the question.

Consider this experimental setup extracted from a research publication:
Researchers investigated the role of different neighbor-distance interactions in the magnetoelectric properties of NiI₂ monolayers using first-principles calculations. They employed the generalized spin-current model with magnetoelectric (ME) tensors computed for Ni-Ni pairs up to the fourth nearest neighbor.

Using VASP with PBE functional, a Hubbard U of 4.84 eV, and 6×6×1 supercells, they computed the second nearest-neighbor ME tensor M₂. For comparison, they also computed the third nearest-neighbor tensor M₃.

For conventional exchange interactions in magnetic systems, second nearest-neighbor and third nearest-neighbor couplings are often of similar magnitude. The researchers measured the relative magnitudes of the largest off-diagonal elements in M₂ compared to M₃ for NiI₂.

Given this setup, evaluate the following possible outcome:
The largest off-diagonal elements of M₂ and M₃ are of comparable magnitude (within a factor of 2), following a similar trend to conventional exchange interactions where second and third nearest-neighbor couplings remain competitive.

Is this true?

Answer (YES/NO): NO